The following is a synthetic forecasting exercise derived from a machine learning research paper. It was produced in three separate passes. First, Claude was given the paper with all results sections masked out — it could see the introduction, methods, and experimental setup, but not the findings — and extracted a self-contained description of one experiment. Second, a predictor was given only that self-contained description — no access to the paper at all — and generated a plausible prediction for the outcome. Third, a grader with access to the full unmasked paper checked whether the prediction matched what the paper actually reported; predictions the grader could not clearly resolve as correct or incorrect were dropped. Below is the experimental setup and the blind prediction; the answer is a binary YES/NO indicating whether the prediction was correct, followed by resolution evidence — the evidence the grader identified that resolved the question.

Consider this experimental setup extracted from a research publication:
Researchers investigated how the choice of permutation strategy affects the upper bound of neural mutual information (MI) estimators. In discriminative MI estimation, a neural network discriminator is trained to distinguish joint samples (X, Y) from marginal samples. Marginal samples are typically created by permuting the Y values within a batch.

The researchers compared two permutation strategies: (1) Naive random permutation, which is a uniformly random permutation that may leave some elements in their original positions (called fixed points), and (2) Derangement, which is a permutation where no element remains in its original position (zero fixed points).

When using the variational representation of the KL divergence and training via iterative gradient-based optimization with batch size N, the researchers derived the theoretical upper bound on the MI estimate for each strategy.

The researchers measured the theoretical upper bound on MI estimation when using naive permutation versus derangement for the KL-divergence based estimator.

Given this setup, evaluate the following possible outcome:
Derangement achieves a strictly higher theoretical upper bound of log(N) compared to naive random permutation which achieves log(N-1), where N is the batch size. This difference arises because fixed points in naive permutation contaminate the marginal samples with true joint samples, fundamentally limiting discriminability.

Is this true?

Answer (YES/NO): NO